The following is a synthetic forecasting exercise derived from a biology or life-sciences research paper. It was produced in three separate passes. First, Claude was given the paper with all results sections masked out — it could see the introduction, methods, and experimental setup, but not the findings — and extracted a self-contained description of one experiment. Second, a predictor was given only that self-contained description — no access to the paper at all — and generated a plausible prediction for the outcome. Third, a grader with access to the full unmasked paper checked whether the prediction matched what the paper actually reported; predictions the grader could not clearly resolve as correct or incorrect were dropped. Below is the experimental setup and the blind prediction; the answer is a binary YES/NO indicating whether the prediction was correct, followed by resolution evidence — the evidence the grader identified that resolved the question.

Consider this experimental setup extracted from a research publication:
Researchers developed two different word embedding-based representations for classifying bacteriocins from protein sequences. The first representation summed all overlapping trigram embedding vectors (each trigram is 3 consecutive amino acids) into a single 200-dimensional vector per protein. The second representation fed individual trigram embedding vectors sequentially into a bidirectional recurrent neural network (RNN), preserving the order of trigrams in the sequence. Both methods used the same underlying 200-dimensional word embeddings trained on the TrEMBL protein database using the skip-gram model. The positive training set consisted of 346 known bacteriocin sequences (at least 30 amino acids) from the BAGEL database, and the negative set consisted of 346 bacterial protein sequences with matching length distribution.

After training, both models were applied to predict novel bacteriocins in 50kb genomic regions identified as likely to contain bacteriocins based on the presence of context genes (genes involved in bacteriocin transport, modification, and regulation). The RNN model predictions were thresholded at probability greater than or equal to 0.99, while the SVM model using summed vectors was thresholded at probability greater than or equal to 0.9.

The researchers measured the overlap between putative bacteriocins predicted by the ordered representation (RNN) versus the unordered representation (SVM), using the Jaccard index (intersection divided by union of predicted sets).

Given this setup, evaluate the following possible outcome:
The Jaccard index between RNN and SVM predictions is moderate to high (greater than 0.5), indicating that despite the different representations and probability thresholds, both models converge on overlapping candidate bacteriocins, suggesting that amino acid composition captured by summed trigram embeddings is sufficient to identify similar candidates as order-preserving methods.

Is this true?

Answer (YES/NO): NO